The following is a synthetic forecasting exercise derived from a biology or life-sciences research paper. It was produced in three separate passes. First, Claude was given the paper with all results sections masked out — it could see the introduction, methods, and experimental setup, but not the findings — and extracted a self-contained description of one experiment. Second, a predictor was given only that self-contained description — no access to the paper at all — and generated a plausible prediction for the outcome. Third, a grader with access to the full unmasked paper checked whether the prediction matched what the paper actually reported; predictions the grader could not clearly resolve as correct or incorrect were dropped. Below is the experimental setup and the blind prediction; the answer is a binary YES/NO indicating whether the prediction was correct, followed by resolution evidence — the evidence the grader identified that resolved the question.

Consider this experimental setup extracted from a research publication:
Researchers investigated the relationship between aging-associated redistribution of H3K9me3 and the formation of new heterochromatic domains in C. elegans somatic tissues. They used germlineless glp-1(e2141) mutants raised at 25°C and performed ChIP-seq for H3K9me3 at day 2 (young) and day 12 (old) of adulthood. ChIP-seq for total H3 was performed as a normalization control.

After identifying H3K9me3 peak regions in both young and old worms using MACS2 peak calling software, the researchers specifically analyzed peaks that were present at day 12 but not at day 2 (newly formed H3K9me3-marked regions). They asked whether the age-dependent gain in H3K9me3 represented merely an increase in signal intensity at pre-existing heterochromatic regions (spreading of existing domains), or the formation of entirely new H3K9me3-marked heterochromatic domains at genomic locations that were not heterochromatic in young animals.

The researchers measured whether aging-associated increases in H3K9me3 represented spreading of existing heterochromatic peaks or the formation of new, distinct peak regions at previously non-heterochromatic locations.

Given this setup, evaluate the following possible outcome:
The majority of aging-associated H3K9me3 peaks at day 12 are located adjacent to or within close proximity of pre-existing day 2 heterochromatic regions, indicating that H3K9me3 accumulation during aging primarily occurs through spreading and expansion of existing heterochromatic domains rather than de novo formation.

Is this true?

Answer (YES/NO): NO